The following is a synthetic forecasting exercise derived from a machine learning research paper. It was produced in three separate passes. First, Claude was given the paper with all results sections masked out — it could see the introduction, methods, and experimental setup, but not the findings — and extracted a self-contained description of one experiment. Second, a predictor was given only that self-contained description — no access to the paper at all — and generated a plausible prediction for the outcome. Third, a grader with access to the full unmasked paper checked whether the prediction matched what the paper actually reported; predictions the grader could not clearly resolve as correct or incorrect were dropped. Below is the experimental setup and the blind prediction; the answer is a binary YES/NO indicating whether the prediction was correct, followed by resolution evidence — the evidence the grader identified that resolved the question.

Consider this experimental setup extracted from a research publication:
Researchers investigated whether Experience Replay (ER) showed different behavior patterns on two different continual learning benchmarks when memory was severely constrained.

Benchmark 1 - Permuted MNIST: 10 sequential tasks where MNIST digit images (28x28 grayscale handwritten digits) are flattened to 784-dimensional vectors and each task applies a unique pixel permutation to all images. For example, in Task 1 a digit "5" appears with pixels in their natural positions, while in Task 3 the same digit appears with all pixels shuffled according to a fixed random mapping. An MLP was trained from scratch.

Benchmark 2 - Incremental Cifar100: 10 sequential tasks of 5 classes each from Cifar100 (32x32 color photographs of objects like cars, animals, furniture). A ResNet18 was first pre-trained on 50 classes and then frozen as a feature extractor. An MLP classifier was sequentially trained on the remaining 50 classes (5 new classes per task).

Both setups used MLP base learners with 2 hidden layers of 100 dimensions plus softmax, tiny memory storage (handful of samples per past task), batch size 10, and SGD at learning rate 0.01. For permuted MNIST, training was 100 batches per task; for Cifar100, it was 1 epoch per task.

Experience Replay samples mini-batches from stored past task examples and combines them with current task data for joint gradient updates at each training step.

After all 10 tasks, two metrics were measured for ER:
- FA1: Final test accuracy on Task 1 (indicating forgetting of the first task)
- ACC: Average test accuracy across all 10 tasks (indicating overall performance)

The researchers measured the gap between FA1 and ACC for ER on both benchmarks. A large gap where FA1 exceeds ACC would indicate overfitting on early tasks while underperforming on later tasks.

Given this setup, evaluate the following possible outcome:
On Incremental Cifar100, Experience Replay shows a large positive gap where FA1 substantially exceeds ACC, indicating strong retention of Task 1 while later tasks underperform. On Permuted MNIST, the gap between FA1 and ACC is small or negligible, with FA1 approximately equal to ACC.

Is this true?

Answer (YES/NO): NO